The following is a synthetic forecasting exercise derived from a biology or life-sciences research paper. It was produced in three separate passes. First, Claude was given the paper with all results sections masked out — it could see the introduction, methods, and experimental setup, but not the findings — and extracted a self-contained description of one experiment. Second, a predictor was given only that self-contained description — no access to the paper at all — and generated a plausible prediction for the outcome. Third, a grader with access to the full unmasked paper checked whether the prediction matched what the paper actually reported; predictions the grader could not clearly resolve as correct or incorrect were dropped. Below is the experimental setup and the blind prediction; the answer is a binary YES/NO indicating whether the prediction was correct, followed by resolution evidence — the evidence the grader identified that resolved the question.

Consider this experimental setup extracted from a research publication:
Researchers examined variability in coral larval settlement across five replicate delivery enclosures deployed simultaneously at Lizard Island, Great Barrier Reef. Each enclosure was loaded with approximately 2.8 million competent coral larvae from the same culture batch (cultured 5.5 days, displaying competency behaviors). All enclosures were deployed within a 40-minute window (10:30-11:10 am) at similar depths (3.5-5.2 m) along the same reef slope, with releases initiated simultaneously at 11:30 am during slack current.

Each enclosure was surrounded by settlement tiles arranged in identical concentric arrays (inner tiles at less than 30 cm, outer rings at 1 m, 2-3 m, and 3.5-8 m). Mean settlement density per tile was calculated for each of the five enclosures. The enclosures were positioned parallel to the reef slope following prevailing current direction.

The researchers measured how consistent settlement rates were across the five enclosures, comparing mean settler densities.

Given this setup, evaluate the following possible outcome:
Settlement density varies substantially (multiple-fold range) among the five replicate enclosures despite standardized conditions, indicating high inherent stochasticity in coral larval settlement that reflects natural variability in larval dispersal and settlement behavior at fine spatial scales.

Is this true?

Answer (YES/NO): YES